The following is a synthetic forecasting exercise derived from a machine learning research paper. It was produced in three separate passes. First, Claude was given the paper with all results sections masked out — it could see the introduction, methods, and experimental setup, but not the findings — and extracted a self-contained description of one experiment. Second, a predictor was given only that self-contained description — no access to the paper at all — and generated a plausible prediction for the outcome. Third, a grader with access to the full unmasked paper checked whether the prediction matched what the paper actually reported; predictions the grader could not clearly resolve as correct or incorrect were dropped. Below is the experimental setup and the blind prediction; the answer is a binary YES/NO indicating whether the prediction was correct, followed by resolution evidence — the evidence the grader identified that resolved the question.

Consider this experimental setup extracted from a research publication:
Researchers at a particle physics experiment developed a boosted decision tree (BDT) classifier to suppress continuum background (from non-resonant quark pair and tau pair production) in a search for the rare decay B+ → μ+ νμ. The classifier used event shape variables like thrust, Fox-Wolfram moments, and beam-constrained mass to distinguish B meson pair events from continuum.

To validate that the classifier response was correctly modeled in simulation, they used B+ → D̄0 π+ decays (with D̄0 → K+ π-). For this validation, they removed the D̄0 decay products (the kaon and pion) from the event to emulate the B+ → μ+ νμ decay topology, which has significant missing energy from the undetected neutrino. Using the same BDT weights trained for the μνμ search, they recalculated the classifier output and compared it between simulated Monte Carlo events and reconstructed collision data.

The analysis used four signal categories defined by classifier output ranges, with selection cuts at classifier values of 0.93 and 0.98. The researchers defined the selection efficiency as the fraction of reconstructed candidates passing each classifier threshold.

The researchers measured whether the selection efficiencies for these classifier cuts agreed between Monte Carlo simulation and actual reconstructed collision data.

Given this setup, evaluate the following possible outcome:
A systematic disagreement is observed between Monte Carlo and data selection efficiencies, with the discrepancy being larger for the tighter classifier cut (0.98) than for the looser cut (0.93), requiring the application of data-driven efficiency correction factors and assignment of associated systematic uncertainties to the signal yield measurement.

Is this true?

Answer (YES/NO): NO